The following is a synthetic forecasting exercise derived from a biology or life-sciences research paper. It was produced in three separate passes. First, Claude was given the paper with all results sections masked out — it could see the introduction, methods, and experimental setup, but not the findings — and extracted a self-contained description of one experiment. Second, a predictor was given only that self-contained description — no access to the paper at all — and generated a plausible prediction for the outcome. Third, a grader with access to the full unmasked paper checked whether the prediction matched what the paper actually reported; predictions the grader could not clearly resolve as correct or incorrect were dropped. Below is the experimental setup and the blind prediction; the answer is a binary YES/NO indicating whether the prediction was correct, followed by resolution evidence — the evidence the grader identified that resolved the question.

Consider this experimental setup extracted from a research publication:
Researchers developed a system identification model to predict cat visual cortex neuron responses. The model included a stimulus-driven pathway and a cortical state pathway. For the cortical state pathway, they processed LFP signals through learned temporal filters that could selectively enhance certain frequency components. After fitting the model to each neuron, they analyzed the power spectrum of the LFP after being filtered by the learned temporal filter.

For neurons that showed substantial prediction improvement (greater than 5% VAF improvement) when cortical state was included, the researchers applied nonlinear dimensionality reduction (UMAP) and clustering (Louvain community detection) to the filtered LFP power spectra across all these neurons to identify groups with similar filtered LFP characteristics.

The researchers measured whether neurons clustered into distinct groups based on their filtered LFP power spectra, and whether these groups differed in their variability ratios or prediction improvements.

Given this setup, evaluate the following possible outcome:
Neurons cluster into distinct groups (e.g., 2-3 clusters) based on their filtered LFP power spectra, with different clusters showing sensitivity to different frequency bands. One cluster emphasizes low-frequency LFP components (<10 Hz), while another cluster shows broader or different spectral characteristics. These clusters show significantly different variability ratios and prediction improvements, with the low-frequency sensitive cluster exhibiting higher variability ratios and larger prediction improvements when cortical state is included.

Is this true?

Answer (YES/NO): NO